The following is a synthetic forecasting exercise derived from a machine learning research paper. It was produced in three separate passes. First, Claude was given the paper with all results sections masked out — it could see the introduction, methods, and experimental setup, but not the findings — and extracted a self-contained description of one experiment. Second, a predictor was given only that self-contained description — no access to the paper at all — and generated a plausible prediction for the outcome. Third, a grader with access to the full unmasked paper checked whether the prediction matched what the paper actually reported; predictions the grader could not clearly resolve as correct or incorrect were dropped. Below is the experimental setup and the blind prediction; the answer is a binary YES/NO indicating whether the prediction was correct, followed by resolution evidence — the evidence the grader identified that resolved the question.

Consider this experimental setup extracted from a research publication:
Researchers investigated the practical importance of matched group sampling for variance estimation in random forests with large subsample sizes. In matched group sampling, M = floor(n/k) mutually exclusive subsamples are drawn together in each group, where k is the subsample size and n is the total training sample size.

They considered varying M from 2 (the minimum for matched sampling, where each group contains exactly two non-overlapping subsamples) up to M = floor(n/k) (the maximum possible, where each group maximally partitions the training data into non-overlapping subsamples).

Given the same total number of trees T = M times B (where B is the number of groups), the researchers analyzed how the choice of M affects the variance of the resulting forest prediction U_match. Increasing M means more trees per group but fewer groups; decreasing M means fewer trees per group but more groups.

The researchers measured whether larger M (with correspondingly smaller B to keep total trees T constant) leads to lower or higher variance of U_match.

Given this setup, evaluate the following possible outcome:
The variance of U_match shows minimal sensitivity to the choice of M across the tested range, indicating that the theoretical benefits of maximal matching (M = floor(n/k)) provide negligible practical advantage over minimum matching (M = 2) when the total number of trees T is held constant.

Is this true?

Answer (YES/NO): NO